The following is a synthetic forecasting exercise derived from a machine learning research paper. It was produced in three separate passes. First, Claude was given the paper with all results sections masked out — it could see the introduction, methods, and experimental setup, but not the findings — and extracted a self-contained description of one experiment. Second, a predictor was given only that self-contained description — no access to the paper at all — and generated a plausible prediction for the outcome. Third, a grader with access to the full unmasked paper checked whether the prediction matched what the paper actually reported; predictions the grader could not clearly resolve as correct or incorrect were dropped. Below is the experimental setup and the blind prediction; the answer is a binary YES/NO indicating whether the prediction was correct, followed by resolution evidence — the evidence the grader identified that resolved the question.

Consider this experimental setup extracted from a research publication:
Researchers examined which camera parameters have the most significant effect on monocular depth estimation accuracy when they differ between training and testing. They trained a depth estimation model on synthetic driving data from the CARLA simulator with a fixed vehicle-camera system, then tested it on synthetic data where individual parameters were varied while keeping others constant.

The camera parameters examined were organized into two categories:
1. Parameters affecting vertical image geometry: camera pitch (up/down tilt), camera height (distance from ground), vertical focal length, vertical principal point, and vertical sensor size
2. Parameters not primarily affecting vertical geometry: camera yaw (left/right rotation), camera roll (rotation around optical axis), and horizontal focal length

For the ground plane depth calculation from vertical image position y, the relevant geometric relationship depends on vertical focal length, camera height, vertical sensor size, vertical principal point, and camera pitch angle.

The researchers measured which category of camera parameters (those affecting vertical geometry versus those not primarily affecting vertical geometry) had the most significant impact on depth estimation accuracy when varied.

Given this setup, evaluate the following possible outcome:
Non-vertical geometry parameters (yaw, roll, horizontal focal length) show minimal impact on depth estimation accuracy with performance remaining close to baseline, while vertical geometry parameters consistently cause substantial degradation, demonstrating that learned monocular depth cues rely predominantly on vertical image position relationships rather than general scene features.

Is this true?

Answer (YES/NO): YES